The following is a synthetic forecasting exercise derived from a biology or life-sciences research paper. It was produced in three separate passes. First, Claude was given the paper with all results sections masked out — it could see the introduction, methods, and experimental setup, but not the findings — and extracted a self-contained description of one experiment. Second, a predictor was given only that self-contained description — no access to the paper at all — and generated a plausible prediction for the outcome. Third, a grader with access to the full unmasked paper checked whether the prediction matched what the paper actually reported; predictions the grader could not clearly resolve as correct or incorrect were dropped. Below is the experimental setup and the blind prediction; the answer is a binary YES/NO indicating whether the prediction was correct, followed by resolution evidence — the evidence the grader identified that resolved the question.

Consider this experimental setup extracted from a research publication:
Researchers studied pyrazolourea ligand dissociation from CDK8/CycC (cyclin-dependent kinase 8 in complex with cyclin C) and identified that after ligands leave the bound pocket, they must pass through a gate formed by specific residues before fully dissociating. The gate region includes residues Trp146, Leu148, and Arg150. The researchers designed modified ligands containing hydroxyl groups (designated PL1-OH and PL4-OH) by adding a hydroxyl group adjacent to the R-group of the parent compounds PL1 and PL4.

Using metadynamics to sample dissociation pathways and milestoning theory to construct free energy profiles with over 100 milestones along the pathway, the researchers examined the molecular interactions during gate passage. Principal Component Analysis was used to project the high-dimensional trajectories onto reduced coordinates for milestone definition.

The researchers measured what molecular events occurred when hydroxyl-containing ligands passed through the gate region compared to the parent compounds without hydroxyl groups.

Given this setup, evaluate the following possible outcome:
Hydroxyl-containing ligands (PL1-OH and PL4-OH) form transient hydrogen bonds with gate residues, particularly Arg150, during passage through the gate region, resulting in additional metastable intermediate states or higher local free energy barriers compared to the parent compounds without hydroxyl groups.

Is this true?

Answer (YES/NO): NO